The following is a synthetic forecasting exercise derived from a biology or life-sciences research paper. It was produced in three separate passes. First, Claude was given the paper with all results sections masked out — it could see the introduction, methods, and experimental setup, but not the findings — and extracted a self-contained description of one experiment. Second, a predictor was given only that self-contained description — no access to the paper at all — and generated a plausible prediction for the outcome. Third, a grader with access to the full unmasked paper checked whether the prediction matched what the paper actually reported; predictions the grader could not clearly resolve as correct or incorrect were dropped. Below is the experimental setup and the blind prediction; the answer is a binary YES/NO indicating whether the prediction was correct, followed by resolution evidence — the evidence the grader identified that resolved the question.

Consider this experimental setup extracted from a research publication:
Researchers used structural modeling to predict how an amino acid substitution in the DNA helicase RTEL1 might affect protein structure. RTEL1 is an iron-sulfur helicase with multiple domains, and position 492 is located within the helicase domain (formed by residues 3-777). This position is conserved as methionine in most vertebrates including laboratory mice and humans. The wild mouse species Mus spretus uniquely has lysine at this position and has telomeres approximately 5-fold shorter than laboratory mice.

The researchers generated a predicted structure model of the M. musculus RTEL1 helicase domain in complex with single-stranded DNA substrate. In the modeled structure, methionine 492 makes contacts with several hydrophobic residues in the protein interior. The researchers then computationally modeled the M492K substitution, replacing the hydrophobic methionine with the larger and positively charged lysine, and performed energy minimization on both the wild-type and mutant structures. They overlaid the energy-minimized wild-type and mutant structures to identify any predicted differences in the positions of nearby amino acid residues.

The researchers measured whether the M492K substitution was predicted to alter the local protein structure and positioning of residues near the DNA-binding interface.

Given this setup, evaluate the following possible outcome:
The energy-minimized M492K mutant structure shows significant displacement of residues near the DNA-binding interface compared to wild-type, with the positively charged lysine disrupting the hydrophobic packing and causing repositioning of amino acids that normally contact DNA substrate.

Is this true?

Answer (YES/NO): YES